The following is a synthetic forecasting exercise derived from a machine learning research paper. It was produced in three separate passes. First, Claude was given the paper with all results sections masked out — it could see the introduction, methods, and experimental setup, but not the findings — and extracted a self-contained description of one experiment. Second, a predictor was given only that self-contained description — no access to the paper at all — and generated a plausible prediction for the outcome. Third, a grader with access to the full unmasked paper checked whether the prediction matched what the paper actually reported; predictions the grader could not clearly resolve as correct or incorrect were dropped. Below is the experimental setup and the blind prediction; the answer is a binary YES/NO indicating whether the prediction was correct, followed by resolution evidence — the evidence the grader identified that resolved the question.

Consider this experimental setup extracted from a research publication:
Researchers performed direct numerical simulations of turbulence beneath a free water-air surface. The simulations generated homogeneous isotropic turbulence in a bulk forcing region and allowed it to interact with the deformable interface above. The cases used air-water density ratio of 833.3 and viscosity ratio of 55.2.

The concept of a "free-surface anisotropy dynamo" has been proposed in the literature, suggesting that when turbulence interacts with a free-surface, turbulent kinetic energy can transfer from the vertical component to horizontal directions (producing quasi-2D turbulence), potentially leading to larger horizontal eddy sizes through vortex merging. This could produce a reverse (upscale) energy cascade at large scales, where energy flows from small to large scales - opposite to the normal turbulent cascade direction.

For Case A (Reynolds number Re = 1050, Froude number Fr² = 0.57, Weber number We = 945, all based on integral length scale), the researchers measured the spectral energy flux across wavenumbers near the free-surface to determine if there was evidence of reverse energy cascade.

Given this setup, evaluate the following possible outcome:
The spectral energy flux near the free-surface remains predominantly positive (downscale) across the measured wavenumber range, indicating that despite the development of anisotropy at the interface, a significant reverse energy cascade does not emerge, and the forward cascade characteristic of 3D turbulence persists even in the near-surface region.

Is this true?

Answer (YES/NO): NO